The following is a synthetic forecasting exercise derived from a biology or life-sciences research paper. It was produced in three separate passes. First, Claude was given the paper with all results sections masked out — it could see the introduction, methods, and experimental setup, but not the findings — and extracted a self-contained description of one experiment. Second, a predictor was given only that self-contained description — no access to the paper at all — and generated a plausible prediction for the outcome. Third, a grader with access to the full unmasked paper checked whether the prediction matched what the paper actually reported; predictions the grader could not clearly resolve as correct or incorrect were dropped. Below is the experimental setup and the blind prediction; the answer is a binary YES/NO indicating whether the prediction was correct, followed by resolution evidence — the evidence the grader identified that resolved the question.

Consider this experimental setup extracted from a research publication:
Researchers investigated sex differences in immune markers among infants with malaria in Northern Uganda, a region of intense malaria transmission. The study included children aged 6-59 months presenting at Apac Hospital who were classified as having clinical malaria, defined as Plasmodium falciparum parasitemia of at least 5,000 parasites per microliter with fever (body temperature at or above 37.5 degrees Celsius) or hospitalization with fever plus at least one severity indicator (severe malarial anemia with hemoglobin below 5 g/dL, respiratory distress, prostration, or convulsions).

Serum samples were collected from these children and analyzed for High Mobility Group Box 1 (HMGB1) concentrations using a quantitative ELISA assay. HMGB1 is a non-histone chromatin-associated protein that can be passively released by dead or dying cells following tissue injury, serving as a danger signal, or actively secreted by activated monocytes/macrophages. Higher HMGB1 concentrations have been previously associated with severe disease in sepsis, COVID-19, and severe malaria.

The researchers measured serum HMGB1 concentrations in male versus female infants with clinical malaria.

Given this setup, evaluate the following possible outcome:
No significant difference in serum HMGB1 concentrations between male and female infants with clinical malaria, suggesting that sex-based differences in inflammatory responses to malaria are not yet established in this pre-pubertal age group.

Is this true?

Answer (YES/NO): NO